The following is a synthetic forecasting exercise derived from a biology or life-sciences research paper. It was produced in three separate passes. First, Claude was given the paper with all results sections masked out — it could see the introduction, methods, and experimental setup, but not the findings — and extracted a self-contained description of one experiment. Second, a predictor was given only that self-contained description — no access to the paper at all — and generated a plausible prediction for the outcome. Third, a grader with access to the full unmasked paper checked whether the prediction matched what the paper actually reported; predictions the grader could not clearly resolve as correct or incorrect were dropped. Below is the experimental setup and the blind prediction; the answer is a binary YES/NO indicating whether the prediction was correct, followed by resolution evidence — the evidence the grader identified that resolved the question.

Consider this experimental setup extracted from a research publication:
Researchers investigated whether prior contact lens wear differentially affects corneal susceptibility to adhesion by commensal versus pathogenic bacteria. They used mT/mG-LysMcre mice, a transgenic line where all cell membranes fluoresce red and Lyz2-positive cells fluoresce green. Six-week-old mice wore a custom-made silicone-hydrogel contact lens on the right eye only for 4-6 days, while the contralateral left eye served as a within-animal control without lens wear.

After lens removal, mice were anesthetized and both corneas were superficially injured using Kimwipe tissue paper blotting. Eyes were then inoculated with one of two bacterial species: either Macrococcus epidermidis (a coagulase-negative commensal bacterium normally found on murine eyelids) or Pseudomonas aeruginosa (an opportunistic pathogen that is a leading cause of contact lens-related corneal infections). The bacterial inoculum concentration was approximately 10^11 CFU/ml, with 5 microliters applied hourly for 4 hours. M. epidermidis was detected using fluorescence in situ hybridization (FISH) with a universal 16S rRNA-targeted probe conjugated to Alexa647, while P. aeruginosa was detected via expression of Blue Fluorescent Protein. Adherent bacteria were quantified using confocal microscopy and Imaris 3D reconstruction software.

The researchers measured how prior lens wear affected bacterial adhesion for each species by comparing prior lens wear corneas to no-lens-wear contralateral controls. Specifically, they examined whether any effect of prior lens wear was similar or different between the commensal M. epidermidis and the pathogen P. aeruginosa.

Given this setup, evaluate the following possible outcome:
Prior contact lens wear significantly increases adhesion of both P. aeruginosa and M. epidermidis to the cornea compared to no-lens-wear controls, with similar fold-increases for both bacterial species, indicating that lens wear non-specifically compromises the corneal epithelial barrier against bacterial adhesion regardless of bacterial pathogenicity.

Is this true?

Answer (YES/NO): NO